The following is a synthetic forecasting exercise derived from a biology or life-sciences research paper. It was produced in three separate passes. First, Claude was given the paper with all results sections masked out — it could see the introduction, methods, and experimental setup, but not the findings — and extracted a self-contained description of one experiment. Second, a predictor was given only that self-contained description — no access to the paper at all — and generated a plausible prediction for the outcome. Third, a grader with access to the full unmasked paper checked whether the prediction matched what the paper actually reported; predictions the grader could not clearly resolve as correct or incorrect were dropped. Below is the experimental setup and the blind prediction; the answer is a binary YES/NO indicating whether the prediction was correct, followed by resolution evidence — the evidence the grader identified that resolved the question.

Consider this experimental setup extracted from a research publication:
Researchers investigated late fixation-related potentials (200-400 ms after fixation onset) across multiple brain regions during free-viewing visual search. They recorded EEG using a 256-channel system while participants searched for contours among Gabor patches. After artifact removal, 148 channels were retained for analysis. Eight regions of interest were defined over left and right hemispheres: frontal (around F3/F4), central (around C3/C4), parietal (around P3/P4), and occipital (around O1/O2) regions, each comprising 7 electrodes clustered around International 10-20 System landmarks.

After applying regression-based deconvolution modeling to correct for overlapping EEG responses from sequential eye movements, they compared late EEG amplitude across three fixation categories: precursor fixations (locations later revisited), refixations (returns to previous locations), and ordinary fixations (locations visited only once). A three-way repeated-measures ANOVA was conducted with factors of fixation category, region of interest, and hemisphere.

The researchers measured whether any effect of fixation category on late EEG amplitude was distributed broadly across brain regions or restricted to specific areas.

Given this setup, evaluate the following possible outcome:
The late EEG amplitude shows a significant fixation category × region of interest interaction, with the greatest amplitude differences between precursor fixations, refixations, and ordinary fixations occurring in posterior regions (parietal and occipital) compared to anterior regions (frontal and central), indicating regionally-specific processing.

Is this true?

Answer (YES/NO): NO